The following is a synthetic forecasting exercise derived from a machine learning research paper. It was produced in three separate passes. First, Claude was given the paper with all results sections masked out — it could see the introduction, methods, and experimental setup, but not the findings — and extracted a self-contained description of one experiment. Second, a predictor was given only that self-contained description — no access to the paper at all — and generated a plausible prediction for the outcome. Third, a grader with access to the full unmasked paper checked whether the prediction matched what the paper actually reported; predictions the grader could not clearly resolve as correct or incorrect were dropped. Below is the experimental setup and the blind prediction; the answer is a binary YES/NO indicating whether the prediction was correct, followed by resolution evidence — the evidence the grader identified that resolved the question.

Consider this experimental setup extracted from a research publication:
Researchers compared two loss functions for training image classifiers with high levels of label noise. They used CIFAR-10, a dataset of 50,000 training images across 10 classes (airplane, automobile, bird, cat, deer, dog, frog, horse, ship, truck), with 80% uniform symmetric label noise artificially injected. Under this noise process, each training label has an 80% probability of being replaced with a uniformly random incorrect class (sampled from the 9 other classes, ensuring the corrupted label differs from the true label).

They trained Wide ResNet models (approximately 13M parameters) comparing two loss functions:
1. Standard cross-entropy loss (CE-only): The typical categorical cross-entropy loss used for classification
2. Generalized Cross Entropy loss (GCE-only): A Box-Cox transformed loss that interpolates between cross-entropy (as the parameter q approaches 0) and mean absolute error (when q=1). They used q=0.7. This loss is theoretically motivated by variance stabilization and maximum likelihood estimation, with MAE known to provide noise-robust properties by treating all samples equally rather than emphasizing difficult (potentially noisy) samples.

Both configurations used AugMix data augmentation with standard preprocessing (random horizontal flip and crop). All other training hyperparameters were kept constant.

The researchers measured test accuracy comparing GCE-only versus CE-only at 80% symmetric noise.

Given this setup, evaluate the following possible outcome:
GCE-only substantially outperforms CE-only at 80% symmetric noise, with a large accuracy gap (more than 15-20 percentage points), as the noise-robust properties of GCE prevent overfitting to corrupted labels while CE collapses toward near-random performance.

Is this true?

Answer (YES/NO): NO